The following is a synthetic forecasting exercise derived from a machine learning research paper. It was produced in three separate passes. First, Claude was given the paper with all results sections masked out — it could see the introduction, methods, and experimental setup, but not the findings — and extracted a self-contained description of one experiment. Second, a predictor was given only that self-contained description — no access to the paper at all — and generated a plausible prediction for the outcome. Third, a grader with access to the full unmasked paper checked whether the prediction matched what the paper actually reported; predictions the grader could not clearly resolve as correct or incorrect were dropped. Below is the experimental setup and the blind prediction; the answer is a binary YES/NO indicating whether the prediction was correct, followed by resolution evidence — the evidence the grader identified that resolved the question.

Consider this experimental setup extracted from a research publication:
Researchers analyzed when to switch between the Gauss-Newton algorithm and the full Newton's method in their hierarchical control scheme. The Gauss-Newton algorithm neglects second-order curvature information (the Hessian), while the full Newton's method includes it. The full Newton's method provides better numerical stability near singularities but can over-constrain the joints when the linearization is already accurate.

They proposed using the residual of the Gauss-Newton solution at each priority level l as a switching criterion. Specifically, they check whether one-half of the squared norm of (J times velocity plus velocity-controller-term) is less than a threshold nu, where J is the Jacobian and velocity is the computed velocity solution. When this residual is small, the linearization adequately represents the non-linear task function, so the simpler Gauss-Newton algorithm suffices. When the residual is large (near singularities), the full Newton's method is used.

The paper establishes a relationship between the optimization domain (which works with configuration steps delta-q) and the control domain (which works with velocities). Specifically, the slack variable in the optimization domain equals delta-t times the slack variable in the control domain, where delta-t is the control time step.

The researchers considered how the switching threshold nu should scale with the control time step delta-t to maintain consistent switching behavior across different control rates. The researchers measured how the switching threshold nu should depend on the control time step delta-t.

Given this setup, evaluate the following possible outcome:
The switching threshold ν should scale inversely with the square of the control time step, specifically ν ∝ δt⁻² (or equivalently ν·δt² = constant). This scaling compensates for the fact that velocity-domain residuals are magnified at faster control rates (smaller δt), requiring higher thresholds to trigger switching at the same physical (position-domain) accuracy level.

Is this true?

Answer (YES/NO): NO